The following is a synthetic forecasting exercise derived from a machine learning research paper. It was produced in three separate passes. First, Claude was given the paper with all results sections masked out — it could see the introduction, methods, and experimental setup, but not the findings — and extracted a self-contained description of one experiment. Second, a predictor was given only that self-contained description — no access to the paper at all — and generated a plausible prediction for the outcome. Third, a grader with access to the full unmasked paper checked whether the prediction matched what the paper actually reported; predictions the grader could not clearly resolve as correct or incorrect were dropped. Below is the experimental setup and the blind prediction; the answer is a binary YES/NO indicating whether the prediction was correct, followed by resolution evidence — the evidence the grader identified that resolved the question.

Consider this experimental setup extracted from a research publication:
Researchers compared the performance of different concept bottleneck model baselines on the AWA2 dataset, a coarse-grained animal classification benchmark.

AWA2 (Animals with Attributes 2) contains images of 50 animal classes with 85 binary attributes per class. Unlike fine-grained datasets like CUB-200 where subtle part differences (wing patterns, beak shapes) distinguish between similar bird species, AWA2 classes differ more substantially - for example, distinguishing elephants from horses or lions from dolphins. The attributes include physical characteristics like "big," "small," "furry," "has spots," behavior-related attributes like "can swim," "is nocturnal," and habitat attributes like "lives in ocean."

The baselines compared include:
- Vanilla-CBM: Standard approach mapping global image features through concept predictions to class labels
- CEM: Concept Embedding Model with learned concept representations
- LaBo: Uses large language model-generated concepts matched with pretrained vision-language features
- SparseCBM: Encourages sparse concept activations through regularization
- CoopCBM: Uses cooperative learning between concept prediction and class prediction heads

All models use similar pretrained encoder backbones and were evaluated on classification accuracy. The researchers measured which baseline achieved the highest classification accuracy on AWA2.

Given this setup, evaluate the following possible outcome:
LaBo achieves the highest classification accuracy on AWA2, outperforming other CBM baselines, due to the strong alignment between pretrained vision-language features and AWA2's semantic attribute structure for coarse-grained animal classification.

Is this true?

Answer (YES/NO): NO